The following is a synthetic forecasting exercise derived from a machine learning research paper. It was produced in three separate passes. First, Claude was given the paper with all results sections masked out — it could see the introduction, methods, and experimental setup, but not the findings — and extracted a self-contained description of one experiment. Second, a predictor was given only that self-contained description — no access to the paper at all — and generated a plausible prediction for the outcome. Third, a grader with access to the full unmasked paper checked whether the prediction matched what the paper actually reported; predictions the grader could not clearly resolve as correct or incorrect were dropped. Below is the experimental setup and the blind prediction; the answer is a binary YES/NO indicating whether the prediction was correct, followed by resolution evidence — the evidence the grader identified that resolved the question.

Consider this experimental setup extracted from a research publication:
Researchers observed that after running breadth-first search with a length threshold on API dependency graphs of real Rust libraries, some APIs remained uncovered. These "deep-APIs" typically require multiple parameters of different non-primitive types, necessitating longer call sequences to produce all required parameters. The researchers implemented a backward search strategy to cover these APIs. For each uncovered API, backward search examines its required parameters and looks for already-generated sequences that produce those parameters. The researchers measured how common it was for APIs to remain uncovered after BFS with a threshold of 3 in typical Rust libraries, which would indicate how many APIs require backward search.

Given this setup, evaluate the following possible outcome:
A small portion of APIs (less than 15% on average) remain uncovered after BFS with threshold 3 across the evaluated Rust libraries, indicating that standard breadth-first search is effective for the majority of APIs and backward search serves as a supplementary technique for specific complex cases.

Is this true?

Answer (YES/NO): YES